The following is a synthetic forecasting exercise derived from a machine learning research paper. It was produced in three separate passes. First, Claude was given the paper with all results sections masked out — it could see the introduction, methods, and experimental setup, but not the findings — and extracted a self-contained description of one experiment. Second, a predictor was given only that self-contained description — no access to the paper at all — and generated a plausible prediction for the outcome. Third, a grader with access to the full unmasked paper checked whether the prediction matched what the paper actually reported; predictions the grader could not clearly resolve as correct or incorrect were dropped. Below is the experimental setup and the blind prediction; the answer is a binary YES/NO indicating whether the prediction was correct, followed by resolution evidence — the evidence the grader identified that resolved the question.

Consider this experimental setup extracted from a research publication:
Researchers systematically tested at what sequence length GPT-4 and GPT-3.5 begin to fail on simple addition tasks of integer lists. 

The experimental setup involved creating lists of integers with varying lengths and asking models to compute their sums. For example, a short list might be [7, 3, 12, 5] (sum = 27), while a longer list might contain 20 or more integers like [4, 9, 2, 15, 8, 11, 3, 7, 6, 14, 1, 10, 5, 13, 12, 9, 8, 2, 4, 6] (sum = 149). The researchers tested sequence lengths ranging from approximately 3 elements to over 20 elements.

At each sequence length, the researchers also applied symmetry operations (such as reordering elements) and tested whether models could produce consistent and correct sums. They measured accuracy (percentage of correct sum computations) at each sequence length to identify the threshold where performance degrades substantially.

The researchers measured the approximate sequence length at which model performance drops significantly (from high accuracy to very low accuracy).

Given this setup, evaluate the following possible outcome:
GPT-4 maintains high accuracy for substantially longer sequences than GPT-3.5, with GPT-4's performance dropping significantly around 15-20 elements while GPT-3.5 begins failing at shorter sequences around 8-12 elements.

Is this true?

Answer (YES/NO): NO